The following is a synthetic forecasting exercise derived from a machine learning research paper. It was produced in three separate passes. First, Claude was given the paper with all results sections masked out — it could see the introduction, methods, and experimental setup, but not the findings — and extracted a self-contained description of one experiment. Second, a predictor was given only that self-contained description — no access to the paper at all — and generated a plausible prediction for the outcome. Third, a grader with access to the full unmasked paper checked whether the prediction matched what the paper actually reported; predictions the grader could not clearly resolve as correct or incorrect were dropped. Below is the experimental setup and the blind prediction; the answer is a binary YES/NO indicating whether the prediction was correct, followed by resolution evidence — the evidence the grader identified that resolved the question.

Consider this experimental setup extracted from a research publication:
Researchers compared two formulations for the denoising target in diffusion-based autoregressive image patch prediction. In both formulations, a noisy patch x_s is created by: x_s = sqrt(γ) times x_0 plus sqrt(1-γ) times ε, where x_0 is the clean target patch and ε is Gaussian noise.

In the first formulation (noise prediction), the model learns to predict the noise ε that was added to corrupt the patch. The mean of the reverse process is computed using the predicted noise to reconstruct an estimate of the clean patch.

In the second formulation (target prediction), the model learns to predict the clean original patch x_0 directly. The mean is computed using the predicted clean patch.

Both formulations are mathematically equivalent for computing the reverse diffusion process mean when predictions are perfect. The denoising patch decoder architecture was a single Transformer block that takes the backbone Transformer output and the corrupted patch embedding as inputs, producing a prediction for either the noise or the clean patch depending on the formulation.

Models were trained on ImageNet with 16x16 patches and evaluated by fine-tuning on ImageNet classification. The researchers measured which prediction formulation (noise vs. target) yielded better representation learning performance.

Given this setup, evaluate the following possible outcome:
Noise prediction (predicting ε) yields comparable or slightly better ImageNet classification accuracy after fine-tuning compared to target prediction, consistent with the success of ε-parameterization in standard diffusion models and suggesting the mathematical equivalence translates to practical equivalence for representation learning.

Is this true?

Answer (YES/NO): NO